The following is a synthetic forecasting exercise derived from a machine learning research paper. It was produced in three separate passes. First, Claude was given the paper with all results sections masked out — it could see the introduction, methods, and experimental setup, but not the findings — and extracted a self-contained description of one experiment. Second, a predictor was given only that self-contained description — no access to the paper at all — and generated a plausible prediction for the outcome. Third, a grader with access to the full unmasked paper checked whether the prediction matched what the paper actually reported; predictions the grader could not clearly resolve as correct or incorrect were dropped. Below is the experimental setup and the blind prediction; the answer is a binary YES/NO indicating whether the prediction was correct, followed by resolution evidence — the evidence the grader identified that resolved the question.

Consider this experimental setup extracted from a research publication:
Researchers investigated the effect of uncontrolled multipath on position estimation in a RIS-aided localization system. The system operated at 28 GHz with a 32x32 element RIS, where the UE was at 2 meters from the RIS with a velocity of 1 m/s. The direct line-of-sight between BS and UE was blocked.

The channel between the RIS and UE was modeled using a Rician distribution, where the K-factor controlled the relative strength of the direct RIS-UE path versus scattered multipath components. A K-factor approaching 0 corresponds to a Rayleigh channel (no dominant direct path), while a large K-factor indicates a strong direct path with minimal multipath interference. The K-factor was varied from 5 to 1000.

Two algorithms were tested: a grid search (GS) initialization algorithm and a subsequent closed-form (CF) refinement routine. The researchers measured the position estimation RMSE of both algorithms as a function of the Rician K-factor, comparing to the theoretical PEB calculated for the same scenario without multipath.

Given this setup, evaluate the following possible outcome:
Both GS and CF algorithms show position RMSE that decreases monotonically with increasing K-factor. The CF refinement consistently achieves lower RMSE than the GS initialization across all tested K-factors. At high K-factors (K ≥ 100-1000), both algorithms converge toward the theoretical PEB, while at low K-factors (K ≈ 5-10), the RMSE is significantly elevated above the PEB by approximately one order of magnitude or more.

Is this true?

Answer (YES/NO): NO